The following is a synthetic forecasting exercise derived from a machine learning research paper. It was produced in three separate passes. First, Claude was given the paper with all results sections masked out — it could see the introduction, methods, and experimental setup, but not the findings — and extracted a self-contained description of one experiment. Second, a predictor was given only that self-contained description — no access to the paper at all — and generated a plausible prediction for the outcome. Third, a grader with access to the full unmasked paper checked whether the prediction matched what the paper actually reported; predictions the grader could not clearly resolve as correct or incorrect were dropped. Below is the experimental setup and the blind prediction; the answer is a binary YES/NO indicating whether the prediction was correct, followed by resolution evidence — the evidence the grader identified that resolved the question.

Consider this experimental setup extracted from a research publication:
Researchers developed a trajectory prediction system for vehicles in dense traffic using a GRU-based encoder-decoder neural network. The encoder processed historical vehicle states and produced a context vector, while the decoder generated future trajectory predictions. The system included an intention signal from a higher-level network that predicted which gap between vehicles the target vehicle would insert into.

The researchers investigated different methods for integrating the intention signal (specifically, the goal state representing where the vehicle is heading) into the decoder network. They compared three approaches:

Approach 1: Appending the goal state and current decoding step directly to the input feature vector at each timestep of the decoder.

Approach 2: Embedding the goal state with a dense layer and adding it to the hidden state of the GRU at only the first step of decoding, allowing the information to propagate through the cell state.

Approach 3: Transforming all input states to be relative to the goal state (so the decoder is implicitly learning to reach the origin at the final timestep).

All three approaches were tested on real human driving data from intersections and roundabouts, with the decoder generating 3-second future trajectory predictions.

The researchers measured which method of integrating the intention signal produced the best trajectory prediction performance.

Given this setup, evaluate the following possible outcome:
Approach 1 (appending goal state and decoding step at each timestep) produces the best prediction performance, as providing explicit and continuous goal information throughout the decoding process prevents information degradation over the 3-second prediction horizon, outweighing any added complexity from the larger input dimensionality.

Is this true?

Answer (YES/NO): YES